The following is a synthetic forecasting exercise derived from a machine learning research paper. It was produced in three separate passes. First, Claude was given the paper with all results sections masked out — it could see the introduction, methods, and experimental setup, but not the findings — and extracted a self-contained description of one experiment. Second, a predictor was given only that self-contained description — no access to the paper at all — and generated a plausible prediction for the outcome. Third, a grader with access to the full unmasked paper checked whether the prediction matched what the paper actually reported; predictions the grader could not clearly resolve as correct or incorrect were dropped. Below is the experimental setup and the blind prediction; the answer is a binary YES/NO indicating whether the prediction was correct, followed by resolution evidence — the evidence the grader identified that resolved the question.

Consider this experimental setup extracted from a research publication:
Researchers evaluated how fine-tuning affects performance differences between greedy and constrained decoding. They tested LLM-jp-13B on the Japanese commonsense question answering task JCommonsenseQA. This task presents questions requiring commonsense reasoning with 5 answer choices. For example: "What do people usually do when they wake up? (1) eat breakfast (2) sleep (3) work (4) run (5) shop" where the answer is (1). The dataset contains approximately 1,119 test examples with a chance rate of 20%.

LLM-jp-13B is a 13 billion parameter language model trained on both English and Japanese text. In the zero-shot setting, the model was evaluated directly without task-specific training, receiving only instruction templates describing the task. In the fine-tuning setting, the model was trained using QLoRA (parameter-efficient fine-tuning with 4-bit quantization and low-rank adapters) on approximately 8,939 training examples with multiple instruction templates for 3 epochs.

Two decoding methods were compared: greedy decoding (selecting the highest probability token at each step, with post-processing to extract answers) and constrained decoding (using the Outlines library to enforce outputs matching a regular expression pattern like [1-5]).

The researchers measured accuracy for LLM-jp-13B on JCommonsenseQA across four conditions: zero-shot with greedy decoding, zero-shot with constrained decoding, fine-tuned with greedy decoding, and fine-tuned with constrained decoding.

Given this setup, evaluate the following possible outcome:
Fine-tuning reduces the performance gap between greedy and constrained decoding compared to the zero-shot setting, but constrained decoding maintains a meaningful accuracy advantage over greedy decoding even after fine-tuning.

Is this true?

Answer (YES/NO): NO